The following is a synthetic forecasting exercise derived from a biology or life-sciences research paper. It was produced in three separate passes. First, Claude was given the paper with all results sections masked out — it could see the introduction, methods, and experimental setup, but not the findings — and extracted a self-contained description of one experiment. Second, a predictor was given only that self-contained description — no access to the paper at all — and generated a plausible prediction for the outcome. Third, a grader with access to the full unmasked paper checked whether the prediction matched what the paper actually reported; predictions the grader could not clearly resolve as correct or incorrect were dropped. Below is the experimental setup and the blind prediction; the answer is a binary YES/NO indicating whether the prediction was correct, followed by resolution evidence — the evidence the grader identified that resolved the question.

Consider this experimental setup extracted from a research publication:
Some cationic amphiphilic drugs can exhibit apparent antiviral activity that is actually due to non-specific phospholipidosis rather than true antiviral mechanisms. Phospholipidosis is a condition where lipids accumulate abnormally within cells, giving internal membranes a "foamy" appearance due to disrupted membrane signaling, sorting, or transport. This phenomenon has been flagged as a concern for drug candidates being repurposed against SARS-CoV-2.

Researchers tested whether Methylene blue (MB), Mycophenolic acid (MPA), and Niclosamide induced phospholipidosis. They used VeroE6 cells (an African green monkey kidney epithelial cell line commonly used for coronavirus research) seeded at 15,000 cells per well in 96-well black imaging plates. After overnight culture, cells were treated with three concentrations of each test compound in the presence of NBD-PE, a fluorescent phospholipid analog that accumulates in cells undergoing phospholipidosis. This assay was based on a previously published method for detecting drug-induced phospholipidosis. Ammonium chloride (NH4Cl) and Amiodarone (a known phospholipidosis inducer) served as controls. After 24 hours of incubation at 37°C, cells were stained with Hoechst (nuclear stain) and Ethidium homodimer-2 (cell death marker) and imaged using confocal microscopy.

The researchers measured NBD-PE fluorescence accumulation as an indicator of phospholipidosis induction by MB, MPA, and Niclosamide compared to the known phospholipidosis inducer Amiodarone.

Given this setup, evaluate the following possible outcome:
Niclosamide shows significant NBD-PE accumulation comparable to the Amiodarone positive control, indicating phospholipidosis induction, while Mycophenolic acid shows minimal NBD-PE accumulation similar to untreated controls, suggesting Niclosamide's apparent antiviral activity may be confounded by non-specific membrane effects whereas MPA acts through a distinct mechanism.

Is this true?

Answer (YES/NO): NO